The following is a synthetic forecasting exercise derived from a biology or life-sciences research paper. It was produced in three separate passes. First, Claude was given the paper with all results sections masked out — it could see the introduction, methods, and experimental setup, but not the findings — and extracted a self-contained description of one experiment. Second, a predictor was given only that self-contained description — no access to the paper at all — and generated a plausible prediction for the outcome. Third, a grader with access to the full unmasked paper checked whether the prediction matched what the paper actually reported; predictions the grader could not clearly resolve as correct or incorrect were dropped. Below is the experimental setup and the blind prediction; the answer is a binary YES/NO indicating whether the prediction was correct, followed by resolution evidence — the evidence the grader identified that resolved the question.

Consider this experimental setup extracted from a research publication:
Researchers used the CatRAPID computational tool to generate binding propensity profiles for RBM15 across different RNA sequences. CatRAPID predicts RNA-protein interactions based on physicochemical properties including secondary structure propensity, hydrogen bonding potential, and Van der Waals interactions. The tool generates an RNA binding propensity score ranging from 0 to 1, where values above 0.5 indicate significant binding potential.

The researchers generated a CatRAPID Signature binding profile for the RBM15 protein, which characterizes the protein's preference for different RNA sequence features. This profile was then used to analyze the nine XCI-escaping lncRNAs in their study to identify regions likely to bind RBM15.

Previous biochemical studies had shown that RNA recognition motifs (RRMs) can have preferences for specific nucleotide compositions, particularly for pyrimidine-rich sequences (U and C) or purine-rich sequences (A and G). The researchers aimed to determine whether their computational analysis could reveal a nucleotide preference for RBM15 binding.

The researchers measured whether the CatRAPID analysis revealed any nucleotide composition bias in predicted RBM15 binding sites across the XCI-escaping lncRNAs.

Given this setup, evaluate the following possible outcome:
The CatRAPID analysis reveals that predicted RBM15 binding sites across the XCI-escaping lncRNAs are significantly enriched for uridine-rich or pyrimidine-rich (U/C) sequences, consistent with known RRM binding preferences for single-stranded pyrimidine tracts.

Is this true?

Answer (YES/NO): NO